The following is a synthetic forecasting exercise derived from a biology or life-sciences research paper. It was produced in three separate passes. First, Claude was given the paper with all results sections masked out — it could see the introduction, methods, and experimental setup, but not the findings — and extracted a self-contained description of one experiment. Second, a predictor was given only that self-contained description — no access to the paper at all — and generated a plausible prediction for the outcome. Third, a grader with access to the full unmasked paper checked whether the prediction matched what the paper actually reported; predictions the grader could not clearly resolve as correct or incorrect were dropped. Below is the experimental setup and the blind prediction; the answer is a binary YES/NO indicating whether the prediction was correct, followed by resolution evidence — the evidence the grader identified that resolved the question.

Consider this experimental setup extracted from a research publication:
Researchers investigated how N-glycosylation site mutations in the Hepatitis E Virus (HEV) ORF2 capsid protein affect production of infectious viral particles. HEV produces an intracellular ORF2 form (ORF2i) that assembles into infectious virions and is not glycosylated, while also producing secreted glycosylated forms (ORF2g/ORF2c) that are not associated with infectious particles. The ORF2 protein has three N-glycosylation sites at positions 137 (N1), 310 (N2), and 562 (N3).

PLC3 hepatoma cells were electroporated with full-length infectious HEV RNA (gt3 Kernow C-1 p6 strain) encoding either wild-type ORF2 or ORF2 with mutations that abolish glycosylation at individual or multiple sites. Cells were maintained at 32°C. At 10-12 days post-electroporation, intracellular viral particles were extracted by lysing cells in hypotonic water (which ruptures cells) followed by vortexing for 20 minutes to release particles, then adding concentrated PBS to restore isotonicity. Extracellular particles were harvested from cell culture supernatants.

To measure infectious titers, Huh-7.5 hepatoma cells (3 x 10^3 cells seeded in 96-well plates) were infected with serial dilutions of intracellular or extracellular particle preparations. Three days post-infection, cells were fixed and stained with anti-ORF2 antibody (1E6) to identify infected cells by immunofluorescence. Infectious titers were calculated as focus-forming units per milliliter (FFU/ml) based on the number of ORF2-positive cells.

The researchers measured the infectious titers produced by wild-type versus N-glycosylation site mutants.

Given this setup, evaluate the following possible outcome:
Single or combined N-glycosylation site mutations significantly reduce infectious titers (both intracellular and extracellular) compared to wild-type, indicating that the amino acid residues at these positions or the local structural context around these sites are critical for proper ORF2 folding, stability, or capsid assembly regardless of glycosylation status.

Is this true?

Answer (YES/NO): NO